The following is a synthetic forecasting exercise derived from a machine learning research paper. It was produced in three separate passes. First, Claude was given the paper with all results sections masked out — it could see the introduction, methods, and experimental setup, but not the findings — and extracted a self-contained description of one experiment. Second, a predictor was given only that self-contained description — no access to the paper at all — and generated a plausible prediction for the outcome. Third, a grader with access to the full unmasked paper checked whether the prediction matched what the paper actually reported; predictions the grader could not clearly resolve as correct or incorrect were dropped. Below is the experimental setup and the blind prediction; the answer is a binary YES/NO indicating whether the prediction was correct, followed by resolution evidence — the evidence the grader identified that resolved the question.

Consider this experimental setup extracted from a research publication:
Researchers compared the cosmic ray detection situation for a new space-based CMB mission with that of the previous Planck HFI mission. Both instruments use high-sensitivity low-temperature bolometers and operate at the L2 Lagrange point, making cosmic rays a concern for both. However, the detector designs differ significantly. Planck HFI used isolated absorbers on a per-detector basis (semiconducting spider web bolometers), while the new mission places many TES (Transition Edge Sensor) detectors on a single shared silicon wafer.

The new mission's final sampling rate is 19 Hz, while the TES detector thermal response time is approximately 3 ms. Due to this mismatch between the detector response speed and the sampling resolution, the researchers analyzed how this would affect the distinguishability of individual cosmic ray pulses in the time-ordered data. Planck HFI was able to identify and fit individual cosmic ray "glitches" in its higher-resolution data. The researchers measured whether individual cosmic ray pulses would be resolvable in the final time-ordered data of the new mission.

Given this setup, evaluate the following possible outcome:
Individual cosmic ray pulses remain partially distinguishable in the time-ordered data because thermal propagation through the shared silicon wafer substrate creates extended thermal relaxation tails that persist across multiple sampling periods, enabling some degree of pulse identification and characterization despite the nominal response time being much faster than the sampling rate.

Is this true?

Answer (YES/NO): NO